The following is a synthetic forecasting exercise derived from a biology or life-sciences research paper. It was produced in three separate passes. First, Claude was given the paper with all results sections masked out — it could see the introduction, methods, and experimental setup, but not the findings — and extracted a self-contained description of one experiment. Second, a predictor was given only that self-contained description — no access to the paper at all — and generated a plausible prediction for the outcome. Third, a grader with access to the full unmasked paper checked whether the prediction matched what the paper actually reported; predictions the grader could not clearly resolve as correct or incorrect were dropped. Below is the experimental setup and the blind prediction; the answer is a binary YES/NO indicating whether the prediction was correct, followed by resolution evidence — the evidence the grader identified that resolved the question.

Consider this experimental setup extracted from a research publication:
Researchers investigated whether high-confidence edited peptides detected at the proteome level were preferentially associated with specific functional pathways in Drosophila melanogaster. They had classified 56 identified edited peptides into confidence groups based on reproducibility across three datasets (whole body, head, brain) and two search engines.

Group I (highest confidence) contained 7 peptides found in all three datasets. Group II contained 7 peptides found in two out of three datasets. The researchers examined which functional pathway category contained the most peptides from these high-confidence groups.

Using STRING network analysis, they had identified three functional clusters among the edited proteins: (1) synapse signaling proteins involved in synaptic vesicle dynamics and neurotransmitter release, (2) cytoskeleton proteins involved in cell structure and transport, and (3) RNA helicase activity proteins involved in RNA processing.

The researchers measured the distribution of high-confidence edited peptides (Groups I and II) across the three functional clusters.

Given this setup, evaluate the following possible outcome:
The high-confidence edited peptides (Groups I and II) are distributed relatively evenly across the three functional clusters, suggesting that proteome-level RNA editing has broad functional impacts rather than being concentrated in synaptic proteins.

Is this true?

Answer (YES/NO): NO